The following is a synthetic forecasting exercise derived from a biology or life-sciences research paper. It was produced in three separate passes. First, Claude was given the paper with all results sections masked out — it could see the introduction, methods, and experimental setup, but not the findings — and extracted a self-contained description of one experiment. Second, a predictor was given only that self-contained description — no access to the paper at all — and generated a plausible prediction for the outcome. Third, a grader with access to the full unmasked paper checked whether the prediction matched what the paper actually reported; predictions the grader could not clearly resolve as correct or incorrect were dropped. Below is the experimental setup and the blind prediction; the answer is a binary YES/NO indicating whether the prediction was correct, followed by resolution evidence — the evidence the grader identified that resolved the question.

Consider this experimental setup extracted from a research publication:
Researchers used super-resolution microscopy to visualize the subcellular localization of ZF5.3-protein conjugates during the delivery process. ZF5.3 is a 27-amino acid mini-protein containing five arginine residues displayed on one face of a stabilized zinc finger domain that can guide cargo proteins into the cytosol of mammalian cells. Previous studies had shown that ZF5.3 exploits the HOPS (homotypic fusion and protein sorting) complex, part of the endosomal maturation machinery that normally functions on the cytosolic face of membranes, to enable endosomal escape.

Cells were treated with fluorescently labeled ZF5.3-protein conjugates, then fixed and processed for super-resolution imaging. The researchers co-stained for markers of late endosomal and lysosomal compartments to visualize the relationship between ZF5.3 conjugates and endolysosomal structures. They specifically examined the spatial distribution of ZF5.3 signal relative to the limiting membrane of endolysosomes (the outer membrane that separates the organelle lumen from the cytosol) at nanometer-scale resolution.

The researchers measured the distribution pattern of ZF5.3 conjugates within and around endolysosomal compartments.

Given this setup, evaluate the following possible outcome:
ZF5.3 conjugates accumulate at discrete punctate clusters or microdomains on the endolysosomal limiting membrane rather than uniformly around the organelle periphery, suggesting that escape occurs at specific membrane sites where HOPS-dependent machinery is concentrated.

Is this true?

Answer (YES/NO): NO